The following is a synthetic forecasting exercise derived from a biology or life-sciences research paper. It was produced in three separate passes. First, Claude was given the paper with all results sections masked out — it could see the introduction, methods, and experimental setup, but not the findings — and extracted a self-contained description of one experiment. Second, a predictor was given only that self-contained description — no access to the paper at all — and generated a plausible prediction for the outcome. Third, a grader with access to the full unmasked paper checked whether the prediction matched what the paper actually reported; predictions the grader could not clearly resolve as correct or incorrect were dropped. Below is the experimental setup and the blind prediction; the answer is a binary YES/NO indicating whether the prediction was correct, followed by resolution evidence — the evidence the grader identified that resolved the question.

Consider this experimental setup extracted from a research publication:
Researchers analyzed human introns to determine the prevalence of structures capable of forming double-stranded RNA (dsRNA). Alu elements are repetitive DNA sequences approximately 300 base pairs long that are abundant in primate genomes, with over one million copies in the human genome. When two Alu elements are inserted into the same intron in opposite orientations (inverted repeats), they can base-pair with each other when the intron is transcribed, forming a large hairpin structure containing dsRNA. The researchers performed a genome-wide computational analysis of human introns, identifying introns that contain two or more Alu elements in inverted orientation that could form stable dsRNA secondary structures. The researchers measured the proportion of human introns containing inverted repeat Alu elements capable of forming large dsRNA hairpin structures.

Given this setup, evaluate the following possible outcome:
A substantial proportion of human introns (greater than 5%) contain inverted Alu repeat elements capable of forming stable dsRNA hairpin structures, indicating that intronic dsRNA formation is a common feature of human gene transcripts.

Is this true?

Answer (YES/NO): YES